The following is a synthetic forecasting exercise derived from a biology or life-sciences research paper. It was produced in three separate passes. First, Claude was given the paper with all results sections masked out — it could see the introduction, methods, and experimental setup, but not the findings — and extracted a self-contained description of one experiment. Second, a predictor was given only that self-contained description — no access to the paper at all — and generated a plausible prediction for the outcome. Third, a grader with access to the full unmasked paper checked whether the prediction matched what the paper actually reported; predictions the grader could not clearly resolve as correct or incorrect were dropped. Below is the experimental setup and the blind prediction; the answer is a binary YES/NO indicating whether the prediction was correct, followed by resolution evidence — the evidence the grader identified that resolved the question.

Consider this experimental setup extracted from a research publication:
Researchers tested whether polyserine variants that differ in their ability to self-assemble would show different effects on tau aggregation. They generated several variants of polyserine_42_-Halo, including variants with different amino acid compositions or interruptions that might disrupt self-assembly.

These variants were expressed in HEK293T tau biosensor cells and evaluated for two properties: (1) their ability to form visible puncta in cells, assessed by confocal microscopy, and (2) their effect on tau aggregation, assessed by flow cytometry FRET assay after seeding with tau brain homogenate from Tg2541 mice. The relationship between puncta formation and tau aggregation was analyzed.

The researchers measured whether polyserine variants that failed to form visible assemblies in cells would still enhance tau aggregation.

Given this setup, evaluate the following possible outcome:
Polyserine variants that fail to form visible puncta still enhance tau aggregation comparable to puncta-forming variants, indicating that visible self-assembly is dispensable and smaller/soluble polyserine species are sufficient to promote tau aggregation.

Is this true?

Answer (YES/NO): NO